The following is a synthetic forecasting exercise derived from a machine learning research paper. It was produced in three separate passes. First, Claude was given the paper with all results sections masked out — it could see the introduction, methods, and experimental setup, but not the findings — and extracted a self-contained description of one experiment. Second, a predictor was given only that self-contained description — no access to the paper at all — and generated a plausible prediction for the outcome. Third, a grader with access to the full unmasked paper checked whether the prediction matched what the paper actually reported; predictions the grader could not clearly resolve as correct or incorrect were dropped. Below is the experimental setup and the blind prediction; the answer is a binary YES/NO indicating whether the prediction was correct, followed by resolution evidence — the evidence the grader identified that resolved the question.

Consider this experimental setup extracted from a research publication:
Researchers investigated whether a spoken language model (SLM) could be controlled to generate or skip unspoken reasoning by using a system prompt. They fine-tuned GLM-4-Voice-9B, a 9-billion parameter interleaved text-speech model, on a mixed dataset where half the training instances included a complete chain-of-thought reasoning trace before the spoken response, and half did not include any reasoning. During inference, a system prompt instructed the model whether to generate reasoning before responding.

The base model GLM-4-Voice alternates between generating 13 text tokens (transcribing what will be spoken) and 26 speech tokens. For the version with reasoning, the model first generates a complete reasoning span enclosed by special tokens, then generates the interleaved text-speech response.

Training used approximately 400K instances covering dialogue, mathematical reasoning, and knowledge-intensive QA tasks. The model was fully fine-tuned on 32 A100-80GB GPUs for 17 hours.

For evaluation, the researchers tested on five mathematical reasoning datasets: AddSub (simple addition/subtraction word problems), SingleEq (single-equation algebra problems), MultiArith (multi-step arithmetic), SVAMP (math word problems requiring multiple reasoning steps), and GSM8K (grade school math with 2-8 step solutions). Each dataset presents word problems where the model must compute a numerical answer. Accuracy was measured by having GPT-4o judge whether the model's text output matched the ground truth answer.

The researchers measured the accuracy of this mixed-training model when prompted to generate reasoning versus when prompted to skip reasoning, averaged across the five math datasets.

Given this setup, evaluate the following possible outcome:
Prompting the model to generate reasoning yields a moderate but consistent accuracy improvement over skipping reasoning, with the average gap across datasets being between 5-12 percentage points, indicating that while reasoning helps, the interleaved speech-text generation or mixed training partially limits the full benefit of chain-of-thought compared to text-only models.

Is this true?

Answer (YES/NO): YES